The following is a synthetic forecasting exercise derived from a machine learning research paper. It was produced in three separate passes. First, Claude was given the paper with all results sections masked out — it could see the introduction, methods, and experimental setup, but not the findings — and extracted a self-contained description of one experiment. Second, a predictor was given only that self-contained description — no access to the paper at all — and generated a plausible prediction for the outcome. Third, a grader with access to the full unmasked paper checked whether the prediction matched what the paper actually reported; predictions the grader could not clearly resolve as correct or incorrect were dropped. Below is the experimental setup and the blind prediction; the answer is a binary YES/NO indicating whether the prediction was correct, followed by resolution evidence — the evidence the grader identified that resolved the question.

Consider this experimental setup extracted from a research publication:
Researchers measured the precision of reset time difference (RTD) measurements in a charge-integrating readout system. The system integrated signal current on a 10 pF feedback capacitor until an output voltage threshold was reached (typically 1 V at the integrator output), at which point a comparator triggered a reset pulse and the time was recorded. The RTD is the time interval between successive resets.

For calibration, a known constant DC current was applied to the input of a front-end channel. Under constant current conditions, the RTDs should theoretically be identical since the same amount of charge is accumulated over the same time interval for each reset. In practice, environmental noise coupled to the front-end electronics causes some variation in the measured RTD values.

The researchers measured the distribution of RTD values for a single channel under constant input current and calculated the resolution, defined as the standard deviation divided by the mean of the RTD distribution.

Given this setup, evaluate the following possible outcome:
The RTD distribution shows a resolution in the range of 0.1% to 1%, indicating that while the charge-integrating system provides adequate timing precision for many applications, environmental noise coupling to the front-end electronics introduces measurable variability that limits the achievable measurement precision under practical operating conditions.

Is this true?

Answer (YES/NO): YES